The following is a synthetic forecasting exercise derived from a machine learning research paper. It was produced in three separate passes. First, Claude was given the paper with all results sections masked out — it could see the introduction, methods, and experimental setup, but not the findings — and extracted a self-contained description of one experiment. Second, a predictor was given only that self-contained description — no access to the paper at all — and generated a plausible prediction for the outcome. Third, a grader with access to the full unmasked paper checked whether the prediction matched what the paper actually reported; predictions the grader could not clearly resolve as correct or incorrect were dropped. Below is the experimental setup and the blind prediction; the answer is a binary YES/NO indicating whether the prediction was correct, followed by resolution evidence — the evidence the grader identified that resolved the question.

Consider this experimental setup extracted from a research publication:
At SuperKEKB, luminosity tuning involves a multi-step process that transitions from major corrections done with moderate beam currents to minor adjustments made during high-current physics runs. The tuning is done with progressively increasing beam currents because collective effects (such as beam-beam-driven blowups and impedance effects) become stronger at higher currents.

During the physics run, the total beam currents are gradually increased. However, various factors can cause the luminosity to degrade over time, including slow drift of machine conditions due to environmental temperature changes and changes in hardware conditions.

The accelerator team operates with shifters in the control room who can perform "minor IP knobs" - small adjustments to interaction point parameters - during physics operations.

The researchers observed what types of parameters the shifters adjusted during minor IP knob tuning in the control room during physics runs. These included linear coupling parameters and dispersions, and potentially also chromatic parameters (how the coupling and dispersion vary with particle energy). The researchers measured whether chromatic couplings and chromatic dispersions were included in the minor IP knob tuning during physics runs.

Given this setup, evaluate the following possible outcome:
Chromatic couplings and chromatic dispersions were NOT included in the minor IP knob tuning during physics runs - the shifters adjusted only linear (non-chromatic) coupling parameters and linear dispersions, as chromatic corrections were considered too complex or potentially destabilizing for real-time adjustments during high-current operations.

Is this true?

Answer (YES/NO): NO